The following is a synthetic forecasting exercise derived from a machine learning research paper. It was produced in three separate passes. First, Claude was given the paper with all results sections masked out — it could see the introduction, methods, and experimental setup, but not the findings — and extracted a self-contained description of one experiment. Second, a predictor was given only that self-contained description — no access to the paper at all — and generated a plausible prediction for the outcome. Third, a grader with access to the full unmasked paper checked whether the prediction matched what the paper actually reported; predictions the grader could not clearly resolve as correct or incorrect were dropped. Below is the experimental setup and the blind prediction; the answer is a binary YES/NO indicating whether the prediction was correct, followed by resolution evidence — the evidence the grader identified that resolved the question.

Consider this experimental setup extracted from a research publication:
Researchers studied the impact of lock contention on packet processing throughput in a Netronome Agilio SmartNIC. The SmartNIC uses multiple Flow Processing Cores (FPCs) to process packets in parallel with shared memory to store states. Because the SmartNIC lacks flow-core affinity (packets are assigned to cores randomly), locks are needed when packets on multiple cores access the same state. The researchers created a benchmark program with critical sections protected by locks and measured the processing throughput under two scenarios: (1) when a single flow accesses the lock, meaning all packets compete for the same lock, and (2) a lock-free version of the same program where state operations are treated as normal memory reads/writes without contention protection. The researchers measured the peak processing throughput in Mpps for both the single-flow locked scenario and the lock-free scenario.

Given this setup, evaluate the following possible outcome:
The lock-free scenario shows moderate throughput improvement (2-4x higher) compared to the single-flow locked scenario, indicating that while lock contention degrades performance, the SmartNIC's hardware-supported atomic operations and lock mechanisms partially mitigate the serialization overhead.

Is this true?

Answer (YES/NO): NO